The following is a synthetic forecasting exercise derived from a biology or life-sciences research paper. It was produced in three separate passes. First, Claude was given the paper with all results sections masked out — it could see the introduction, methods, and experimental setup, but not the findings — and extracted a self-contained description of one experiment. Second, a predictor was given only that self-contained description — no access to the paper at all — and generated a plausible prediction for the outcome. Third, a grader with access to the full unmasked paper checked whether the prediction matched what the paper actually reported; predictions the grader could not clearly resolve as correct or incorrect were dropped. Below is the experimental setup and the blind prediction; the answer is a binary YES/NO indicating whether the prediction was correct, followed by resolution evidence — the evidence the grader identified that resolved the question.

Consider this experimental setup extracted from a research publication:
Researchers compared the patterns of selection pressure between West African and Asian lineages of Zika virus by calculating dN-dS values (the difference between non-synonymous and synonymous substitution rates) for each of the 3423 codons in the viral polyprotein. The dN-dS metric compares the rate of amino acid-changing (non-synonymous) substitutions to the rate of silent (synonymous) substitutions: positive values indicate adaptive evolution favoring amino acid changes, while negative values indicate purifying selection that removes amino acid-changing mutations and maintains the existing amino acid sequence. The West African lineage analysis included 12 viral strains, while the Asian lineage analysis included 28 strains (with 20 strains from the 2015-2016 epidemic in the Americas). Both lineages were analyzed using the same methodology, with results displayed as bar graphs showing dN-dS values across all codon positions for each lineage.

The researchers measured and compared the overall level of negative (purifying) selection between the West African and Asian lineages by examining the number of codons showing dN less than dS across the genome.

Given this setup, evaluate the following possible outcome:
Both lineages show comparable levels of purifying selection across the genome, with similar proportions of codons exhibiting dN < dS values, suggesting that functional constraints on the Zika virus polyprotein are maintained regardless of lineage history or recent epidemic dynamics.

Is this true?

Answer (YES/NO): YES